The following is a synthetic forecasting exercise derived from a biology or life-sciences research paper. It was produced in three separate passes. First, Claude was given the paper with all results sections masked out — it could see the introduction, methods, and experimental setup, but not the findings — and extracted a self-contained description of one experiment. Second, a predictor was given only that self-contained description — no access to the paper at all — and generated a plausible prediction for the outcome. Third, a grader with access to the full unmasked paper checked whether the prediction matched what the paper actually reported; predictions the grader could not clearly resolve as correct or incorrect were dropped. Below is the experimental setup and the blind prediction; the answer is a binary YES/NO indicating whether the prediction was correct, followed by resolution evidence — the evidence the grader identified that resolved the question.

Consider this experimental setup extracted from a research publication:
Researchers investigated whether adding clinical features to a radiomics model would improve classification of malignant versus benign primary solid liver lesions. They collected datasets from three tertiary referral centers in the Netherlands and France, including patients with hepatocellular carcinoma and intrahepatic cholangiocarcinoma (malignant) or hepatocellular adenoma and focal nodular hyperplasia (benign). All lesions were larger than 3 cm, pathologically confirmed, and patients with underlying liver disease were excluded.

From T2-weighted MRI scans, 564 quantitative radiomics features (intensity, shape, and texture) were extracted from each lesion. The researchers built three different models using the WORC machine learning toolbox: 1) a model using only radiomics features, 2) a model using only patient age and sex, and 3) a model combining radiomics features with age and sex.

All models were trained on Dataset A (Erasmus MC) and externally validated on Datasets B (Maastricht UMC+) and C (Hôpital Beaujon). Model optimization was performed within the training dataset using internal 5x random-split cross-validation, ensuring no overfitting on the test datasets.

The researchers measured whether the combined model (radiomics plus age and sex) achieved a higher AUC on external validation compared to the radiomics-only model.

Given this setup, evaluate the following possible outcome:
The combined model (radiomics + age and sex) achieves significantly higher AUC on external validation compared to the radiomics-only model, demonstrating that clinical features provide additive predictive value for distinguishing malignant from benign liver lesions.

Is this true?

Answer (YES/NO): NO